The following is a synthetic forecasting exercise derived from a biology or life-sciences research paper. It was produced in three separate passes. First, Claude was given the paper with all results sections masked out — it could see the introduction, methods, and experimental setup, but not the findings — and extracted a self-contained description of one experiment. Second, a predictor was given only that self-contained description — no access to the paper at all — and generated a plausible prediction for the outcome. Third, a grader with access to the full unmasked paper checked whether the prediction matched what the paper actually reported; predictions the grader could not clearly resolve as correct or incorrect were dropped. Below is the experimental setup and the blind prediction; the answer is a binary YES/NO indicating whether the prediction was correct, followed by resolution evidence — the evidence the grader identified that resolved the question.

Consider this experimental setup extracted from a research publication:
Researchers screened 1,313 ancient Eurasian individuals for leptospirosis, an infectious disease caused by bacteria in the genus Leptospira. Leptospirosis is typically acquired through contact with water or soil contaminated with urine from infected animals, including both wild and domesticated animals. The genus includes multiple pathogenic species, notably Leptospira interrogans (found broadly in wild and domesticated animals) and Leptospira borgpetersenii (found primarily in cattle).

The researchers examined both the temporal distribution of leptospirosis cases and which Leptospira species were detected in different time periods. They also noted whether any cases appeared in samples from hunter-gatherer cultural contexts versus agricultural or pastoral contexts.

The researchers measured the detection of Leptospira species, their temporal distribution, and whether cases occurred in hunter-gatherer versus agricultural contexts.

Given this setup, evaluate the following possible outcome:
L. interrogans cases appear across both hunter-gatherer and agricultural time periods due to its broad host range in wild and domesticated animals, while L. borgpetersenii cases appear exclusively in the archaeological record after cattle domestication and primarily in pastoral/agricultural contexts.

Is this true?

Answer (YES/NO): NO